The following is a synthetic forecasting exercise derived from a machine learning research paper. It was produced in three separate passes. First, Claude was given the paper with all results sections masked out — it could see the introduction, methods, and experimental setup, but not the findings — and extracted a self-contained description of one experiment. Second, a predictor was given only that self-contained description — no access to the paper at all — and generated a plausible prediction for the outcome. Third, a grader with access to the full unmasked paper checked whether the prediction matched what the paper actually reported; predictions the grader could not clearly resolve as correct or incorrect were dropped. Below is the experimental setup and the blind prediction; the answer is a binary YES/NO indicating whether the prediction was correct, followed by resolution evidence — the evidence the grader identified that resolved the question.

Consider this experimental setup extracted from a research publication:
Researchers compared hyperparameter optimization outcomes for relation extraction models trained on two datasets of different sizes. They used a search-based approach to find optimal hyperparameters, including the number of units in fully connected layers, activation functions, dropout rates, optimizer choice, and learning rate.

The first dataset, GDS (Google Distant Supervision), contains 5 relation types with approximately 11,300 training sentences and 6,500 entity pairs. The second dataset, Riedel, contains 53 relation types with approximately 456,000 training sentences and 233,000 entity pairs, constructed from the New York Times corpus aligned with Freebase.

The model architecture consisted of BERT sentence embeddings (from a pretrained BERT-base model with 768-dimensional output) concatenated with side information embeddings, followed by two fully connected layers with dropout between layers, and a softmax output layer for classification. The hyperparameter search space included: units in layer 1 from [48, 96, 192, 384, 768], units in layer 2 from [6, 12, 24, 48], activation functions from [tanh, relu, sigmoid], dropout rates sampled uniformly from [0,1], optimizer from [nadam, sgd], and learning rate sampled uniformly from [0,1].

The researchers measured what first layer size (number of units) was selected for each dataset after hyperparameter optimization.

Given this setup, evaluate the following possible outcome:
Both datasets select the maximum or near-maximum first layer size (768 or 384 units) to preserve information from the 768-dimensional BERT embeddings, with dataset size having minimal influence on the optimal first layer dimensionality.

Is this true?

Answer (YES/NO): NO